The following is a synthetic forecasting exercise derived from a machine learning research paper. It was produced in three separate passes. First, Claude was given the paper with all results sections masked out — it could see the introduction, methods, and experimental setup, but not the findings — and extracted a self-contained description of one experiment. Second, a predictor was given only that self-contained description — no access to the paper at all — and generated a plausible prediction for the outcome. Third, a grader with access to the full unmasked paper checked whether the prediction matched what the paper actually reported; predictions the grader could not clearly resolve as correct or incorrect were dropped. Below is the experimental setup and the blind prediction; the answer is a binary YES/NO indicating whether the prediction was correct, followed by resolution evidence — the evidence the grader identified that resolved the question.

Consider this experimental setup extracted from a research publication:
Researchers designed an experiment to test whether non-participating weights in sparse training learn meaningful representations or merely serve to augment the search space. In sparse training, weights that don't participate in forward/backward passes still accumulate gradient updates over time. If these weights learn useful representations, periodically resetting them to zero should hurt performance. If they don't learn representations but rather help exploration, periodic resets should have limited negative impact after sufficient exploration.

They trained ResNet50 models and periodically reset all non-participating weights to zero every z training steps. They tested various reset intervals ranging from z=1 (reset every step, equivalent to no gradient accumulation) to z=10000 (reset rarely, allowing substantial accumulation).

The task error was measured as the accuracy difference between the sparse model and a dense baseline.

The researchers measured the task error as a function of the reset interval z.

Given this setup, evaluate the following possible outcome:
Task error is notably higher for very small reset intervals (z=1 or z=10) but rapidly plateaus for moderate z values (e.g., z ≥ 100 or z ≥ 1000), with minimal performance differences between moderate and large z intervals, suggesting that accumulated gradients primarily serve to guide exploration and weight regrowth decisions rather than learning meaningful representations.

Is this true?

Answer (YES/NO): YES